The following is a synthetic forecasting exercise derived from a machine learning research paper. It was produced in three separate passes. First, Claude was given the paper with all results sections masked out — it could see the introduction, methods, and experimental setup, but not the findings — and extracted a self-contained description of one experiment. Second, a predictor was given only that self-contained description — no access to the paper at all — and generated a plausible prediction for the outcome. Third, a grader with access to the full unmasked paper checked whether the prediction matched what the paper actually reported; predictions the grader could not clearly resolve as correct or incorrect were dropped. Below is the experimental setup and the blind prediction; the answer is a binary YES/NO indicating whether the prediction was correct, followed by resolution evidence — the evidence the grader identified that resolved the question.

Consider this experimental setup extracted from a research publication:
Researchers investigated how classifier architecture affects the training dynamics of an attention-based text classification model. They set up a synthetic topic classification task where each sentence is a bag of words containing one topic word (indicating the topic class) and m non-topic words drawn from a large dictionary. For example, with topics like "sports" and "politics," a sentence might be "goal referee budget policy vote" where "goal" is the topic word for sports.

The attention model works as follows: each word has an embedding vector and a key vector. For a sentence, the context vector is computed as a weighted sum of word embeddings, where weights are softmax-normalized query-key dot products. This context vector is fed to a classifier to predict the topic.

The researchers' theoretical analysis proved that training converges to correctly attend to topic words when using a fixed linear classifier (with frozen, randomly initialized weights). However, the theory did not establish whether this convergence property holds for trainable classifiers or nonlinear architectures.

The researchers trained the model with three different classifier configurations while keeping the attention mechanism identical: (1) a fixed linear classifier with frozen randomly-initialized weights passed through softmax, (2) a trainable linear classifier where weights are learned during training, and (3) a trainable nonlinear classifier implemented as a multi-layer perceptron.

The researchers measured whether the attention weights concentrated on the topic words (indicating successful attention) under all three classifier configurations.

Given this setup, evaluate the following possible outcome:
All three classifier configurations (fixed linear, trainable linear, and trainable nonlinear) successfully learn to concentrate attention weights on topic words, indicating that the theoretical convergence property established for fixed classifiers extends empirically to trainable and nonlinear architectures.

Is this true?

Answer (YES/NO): YES